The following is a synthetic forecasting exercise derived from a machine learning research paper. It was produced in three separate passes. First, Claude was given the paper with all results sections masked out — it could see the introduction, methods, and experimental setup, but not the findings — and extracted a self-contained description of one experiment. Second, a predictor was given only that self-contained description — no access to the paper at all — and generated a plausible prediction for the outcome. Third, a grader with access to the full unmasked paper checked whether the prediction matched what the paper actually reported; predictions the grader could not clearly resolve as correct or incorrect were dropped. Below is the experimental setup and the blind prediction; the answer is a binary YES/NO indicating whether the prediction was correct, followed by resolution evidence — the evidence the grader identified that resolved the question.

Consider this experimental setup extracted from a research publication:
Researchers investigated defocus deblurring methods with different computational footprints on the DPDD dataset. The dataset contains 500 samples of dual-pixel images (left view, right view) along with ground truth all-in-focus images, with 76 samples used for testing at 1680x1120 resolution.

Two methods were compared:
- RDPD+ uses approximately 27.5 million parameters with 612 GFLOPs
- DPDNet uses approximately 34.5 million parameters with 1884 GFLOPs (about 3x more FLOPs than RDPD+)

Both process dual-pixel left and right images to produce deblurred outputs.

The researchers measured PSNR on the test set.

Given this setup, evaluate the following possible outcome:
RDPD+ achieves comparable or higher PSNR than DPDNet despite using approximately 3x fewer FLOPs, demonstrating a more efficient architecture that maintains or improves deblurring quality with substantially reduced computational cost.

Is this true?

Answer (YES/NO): YES